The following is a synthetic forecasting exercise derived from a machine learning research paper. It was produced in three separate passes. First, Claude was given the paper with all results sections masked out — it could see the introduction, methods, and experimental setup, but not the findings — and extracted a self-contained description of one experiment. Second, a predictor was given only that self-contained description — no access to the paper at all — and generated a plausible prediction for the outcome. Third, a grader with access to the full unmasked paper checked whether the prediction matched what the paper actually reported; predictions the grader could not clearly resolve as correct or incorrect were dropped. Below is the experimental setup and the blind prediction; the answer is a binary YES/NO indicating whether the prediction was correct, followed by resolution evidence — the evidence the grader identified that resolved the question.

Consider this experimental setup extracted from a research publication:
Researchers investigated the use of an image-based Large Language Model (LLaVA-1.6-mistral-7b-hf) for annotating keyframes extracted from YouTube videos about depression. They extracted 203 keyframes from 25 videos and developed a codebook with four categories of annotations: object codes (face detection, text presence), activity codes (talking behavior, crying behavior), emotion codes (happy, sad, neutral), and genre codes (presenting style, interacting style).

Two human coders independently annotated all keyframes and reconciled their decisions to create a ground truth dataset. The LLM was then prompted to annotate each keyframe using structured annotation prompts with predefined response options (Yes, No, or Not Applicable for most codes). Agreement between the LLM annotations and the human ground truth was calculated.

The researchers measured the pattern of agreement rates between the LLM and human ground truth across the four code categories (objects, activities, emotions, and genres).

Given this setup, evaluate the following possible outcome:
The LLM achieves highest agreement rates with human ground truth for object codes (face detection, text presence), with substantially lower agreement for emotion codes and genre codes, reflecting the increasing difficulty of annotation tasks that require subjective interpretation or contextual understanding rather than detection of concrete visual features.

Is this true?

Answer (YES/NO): YES